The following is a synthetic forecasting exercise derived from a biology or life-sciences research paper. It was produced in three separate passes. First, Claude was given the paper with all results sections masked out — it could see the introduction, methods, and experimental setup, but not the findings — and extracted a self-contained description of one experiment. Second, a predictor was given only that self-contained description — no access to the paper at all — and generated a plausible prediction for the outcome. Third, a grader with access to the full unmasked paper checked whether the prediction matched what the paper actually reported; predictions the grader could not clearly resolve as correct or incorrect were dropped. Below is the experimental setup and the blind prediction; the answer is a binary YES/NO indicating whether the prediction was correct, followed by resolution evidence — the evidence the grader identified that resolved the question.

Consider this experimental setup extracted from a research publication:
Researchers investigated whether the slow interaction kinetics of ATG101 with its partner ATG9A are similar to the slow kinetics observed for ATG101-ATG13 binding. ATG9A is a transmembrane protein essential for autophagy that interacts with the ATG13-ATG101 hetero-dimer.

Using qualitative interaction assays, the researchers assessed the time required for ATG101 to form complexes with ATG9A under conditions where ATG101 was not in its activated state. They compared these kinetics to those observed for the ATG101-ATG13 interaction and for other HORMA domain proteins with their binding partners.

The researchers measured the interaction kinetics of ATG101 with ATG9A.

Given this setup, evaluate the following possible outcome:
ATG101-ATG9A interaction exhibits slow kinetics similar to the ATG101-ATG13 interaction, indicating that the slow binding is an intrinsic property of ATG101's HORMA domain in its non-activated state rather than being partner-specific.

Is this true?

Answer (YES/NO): YES